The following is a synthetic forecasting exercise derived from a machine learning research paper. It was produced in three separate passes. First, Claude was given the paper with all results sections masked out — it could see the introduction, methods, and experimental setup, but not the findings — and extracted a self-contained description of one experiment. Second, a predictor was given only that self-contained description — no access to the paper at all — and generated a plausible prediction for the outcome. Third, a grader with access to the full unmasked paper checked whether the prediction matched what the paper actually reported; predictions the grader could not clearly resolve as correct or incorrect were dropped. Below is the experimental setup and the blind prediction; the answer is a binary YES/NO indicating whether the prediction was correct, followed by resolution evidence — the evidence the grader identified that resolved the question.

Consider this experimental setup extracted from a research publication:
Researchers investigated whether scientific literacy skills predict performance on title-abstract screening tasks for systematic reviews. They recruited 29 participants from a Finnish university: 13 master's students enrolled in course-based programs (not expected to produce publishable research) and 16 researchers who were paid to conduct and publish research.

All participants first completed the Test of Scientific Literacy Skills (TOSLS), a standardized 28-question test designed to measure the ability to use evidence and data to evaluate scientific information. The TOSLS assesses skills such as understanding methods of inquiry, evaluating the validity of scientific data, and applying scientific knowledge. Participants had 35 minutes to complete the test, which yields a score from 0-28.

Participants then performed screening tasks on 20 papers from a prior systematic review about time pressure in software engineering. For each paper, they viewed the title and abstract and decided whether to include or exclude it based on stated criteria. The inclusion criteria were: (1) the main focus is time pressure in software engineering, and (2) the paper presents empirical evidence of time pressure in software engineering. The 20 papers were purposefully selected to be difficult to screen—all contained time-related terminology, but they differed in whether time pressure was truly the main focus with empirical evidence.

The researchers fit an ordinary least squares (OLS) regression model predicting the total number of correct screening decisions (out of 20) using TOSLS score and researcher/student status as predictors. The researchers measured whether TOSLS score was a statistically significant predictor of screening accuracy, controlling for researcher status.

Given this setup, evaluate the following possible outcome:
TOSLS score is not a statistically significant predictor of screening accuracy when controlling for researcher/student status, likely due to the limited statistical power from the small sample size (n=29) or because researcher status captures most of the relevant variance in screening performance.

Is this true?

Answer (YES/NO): NO